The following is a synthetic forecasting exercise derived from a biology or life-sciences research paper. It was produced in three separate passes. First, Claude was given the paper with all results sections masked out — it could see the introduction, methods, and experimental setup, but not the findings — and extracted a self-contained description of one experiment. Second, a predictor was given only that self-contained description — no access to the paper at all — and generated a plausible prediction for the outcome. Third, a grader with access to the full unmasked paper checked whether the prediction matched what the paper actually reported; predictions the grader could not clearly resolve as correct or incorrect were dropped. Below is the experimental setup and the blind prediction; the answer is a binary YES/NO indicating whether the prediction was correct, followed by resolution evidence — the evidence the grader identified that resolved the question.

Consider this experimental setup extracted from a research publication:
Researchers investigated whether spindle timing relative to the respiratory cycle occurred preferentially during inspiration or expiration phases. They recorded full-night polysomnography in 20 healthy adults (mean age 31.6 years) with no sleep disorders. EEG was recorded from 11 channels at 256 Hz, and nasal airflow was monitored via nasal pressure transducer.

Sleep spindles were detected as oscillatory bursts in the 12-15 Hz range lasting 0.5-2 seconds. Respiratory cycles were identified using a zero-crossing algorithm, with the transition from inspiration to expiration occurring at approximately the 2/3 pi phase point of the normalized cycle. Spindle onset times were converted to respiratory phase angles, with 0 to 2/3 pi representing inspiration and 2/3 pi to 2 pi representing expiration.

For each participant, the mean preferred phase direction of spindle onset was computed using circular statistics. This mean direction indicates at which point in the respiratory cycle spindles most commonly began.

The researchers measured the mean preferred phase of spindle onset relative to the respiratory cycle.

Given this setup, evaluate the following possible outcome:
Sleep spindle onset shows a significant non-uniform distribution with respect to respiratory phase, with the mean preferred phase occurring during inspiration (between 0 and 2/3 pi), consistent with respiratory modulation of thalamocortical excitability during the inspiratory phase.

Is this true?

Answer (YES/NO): NO